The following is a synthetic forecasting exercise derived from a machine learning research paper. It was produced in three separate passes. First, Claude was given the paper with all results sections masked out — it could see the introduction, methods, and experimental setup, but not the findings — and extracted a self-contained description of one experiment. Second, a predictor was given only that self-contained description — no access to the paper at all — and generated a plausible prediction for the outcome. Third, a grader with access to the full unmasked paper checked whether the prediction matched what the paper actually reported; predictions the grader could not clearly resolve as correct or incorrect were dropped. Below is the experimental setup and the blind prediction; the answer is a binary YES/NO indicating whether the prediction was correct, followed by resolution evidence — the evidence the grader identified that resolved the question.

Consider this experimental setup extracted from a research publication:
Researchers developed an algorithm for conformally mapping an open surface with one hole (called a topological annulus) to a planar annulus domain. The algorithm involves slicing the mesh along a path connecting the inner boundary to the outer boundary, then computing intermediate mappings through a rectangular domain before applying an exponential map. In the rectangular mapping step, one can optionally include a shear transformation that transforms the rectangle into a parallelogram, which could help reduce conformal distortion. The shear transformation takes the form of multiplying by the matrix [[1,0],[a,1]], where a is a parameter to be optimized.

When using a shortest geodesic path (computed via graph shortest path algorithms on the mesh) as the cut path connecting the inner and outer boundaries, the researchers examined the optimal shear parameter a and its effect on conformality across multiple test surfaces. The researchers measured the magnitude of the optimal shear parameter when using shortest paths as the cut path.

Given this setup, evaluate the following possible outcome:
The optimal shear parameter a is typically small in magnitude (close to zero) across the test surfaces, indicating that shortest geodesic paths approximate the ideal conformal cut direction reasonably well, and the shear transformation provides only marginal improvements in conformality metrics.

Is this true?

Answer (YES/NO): YES